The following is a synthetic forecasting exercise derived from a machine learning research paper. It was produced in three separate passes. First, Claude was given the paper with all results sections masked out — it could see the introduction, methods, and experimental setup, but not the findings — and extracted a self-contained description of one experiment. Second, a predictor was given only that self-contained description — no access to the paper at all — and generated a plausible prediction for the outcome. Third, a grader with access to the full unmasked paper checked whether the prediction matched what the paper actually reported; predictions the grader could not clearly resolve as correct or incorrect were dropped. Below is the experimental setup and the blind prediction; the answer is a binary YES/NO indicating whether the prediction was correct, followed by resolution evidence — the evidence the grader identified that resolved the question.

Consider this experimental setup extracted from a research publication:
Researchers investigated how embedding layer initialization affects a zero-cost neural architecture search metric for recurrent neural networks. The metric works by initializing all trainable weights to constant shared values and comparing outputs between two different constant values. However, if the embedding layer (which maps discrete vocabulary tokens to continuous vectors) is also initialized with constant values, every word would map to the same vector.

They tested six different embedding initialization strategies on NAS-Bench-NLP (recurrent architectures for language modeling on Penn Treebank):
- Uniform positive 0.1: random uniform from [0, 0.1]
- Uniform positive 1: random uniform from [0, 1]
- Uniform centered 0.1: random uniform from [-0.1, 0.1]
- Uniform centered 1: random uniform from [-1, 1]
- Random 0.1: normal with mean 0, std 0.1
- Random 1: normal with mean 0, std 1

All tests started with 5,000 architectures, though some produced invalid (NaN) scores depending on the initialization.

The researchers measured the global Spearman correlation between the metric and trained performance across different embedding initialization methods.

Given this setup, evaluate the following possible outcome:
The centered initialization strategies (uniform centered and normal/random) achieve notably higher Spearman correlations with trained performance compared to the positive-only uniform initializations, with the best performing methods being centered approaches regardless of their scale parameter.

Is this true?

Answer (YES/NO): NO